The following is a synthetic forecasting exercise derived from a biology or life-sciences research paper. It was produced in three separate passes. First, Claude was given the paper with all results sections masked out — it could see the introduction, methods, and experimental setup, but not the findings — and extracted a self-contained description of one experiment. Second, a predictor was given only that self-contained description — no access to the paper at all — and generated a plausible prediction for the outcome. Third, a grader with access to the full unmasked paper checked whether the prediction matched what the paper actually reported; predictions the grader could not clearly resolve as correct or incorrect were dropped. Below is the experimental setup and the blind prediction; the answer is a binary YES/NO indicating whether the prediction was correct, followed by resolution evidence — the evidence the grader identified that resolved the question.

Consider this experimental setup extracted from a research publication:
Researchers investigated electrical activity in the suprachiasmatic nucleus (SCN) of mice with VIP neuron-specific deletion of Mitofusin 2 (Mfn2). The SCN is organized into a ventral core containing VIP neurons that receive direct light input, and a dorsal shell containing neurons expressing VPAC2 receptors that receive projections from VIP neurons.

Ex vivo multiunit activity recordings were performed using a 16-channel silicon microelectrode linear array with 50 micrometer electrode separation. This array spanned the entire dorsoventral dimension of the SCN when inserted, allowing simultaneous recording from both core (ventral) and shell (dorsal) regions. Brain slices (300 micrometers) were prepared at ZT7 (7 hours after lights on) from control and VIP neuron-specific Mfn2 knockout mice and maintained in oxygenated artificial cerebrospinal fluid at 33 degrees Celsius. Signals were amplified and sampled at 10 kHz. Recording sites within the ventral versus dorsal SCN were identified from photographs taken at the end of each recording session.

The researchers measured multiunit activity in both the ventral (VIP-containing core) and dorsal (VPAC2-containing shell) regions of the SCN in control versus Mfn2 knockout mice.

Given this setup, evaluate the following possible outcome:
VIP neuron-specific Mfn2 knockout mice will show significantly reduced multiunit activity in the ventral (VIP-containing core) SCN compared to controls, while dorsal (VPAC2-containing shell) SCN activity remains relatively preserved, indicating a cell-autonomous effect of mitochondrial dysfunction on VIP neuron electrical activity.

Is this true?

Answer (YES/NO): NO